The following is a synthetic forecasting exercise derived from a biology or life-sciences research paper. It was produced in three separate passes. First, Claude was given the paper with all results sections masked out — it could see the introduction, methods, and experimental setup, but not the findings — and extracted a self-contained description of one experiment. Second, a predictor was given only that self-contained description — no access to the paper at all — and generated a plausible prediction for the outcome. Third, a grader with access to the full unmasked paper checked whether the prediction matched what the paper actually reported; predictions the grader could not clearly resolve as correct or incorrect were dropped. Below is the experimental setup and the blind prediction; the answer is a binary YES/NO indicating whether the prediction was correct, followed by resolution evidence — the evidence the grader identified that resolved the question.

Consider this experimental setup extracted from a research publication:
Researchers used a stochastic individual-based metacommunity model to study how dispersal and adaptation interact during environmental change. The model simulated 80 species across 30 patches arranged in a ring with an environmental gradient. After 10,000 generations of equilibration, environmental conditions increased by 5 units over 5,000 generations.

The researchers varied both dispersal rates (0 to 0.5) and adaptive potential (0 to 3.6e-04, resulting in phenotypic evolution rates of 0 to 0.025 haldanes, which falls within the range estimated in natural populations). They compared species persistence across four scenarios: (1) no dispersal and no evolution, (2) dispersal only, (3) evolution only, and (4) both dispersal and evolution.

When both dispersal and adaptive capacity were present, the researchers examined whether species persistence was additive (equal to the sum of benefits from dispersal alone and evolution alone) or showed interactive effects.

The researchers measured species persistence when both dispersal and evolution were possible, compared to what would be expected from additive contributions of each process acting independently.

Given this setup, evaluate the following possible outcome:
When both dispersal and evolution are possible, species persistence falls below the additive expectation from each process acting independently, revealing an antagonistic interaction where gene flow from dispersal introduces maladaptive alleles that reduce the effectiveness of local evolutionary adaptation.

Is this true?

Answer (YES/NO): NO